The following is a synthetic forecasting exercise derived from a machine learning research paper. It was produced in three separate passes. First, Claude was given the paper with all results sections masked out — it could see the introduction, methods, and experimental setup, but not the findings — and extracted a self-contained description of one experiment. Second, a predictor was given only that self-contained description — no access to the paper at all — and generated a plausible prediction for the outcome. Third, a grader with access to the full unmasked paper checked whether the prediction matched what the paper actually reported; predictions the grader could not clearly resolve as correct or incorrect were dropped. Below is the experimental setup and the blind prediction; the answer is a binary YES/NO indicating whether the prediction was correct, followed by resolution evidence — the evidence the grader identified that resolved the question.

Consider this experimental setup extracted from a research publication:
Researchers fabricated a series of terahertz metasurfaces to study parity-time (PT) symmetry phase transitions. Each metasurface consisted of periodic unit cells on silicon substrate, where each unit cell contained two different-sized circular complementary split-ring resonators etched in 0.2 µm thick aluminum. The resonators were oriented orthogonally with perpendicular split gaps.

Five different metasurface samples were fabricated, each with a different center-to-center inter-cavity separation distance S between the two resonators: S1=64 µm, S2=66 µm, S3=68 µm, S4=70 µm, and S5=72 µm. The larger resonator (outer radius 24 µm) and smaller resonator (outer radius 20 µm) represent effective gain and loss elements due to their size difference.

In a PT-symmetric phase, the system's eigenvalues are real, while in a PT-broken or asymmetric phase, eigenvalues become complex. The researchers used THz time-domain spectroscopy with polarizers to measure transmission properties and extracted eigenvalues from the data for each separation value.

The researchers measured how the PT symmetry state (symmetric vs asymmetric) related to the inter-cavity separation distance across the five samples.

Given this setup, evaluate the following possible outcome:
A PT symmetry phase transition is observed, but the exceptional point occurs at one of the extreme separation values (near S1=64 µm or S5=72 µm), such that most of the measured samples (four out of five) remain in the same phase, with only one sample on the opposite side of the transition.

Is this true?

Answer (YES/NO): NO